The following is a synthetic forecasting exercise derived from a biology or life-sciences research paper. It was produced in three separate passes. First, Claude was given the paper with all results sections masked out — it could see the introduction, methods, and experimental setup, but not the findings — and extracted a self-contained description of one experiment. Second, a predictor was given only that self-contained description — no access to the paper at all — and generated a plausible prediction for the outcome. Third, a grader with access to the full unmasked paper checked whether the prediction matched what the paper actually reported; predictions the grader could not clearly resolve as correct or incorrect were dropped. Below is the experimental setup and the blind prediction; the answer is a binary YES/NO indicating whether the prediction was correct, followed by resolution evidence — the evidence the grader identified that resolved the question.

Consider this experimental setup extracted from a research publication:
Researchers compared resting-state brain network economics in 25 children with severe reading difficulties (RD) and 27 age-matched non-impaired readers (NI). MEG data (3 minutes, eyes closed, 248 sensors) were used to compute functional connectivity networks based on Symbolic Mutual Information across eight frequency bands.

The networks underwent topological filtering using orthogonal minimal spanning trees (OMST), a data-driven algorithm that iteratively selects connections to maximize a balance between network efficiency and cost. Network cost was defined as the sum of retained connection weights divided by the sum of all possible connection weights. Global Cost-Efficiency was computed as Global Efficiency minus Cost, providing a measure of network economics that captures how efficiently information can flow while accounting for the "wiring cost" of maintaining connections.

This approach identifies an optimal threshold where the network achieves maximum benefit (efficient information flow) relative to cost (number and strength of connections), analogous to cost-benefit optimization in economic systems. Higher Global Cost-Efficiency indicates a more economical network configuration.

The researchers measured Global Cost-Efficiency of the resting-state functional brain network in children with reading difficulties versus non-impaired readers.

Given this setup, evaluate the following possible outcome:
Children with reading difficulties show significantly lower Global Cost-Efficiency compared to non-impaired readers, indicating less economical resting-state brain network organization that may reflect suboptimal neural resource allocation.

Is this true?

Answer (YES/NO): YES